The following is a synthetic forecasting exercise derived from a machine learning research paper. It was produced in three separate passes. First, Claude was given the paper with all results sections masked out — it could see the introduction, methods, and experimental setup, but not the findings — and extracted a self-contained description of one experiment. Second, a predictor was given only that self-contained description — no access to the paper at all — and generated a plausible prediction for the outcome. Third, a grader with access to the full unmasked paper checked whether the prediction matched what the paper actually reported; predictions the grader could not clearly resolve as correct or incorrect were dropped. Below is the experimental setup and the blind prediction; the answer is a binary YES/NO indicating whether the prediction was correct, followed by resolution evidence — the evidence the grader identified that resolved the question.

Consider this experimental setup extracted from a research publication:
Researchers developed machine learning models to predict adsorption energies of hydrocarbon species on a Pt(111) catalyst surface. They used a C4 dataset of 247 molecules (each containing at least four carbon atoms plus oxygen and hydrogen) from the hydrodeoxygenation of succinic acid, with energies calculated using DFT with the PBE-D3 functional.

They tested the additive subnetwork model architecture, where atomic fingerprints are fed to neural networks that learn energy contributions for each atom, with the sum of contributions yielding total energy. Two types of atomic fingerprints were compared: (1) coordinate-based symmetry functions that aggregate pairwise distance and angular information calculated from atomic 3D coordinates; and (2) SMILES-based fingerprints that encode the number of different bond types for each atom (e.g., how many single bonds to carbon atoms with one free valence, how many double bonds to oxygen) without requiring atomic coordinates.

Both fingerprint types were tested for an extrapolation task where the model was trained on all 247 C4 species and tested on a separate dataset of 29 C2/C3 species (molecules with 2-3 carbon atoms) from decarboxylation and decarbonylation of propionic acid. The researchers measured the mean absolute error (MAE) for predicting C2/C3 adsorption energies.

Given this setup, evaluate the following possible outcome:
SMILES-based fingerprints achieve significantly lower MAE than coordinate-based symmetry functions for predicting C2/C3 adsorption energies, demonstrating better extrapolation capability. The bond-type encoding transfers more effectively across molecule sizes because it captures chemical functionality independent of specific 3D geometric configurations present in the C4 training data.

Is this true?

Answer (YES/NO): NO